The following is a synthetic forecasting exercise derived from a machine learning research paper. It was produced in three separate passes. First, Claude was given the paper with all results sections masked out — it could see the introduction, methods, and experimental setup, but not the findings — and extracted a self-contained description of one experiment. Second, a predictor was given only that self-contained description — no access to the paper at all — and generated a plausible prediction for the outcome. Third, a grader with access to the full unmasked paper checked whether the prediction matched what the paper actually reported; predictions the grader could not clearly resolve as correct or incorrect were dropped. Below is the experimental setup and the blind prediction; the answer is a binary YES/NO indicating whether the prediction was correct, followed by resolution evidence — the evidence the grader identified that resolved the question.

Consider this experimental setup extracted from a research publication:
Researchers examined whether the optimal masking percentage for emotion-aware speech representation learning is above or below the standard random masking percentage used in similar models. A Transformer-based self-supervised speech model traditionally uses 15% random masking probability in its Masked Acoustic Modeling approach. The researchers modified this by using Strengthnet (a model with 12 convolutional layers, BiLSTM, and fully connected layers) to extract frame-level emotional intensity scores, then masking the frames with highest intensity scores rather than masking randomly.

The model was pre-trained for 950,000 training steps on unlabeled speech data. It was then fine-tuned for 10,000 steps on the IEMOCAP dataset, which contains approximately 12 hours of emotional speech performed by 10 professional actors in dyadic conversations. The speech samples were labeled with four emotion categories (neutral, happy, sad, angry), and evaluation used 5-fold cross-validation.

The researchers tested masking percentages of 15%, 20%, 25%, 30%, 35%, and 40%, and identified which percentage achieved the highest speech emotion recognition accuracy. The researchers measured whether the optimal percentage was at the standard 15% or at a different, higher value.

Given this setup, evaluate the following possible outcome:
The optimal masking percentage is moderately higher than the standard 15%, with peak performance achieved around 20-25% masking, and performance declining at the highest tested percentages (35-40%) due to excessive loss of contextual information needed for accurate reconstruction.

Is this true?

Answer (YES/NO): NO